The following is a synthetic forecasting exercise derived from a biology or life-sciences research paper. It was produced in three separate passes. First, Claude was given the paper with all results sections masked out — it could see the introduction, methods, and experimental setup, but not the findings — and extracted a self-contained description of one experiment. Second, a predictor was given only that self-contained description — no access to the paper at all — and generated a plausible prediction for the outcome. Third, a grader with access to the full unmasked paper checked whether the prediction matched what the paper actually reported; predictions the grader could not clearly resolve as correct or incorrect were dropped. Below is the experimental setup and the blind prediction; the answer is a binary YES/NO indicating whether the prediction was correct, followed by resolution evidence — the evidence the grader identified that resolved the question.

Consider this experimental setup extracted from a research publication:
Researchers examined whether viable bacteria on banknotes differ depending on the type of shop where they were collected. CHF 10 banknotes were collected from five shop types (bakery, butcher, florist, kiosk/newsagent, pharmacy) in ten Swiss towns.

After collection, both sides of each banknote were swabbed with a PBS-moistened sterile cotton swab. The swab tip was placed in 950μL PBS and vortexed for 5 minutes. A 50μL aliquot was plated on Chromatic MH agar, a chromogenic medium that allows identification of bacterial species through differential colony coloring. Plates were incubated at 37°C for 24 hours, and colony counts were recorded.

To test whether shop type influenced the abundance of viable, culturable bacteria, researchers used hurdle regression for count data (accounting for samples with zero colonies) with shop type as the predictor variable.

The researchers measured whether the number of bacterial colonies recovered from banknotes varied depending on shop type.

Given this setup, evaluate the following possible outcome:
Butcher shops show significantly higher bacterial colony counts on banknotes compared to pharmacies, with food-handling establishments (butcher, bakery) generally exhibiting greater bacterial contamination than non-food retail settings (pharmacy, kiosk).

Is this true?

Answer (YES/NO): NO